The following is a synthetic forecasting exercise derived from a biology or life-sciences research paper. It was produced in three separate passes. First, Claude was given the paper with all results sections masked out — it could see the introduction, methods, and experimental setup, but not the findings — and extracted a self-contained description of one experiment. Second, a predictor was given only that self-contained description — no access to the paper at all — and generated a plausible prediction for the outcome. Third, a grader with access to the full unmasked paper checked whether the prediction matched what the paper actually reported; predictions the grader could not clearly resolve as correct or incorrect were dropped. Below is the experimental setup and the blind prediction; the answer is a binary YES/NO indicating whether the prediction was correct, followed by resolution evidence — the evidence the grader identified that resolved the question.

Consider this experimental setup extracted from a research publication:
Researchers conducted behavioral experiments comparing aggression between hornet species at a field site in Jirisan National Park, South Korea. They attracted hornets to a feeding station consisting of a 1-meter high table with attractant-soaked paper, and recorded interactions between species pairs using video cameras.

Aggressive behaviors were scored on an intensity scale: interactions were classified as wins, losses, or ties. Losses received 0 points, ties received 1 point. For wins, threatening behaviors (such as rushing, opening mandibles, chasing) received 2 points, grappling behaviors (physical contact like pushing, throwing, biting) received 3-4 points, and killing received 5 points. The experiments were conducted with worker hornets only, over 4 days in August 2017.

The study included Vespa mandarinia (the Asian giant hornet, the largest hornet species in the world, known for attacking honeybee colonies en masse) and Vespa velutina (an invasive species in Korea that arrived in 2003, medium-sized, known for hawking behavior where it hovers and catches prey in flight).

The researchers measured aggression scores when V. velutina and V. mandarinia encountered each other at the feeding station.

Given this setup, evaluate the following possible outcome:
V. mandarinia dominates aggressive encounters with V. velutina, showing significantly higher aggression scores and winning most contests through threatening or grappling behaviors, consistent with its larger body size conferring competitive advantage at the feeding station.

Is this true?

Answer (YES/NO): YES